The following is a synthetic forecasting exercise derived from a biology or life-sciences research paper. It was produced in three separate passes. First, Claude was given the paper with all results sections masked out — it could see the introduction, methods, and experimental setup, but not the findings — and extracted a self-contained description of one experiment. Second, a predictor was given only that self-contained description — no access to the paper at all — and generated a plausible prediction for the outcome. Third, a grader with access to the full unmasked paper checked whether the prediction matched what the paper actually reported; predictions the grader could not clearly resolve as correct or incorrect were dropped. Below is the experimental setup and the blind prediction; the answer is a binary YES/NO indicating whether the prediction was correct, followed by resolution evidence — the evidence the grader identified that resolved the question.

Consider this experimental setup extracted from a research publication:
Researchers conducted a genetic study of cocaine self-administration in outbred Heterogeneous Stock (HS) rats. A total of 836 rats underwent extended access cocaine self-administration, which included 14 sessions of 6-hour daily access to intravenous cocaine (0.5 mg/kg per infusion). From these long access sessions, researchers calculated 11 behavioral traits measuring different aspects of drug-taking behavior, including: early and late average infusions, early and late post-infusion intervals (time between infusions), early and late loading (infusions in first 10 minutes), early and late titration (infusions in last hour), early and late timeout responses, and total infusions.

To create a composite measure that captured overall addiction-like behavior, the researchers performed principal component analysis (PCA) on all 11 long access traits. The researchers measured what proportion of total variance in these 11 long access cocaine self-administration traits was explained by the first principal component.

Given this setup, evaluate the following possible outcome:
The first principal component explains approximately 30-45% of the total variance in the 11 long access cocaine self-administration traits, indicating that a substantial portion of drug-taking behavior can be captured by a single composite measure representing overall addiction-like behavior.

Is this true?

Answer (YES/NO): NO